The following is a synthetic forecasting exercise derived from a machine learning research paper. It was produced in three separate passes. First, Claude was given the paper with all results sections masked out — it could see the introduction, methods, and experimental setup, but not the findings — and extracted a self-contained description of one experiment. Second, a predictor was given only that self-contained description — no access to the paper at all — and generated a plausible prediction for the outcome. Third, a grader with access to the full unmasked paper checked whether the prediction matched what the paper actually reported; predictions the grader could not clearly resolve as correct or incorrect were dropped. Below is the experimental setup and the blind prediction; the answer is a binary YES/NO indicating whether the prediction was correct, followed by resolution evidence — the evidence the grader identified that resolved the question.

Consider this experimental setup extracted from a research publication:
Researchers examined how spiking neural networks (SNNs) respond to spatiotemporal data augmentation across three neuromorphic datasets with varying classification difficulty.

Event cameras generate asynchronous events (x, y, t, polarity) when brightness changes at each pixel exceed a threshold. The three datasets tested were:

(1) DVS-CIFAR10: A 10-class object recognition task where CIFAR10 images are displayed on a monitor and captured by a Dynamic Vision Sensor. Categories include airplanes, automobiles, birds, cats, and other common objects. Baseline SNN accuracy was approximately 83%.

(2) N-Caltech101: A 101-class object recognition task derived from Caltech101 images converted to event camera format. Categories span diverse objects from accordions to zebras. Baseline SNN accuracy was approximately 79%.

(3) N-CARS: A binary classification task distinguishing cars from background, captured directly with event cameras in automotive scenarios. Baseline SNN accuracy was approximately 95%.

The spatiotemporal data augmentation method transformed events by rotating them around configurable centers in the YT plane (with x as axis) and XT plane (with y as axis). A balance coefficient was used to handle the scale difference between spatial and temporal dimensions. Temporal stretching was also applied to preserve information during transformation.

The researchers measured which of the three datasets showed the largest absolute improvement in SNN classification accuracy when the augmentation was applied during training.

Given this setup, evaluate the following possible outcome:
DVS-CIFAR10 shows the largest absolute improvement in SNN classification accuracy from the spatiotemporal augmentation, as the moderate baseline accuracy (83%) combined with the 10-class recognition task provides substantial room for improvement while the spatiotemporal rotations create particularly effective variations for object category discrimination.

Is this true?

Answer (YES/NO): NO